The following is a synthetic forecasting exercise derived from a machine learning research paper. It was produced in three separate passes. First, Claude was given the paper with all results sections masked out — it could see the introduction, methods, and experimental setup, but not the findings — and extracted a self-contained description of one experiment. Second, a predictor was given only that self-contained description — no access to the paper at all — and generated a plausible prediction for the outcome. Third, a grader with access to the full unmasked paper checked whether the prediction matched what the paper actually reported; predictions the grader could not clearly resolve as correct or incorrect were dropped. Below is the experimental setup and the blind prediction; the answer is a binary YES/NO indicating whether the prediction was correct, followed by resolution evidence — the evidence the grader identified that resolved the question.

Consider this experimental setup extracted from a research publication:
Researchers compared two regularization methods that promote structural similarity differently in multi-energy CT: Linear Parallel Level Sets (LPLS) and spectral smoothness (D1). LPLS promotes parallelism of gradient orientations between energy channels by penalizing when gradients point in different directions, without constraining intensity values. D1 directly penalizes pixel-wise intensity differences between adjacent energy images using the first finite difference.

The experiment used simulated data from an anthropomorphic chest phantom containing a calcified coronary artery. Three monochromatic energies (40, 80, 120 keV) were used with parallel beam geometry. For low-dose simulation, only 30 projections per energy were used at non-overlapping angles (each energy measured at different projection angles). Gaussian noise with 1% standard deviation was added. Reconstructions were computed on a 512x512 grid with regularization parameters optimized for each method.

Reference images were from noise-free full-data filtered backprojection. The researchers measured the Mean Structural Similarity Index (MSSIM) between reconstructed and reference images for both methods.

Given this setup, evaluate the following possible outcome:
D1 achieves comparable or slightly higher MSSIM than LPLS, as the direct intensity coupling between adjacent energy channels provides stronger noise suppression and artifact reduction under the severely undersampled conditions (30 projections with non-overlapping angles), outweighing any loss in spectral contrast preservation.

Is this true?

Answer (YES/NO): NO